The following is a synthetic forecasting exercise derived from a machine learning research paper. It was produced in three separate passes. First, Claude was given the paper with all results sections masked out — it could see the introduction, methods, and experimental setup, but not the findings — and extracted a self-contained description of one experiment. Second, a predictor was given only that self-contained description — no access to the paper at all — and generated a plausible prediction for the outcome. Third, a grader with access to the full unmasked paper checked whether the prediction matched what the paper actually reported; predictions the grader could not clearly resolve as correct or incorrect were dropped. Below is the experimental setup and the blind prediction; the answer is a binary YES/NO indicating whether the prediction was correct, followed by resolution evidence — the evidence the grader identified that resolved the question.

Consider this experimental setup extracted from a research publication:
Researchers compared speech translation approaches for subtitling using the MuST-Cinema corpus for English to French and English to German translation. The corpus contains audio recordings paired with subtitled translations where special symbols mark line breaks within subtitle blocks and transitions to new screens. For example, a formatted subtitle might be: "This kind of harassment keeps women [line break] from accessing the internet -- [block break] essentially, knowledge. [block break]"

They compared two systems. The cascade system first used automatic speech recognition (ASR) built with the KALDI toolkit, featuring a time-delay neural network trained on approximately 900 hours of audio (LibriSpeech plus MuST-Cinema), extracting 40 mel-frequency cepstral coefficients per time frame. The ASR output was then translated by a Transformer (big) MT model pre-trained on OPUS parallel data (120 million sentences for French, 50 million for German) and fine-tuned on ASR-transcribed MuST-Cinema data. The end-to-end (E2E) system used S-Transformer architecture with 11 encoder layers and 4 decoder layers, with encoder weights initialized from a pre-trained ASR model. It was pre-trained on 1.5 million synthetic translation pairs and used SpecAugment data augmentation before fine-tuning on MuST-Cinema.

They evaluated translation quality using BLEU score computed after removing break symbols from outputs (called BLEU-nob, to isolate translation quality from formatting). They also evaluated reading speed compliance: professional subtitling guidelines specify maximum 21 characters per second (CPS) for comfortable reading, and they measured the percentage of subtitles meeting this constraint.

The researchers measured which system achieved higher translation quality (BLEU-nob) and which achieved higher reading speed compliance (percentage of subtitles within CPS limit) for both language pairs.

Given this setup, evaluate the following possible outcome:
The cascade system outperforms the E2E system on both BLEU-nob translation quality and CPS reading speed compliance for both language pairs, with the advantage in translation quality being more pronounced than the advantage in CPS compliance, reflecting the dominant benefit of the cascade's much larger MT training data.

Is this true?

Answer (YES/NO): NO